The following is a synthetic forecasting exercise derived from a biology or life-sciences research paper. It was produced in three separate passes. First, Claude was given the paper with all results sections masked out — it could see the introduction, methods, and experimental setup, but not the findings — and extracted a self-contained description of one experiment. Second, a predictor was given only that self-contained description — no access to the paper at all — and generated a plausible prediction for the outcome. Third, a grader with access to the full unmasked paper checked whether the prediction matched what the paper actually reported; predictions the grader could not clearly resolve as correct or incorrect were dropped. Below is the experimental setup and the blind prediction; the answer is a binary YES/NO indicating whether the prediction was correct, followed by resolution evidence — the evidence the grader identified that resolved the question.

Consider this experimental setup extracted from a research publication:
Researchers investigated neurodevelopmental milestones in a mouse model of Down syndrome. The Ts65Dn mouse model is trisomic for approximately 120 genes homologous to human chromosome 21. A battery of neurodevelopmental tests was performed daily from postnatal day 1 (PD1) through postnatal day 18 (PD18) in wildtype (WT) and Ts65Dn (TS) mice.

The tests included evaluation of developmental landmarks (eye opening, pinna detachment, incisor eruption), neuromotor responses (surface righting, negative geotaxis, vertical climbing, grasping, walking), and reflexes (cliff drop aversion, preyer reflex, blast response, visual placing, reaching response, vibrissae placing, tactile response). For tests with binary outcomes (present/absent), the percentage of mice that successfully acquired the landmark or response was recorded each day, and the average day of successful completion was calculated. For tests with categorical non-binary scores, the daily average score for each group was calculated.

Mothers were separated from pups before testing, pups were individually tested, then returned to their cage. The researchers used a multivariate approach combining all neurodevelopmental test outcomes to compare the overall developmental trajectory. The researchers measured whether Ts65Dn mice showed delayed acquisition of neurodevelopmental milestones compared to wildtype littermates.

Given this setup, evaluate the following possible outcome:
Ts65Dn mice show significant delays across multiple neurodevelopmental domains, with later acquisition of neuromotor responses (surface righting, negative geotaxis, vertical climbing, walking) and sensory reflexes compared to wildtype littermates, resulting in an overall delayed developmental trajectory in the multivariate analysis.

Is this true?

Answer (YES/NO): NO